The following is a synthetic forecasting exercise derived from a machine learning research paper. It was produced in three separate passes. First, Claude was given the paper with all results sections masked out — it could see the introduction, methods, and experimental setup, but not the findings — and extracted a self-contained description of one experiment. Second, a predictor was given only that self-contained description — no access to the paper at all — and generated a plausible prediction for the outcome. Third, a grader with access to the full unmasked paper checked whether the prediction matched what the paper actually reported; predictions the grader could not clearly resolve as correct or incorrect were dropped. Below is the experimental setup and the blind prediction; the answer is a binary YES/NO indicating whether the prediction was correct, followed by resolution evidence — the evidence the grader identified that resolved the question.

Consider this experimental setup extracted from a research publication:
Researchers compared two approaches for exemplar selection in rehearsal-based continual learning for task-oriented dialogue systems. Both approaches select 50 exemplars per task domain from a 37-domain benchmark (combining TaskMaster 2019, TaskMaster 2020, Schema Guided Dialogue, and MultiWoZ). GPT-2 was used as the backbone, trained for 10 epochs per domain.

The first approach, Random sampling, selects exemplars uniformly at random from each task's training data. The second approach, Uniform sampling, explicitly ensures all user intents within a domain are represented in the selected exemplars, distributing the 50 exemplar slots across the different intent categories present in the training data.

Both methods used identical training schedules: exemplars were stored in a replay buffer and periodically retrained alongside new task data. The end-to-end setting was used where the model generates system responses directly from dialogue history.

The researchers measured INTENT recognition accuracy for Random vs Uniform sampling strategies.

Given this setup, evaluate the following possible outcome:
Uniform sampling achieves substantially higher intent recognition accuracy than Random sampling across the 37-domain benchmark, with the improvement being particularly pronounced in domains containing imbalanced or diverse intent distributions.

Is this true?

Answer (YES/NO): NO